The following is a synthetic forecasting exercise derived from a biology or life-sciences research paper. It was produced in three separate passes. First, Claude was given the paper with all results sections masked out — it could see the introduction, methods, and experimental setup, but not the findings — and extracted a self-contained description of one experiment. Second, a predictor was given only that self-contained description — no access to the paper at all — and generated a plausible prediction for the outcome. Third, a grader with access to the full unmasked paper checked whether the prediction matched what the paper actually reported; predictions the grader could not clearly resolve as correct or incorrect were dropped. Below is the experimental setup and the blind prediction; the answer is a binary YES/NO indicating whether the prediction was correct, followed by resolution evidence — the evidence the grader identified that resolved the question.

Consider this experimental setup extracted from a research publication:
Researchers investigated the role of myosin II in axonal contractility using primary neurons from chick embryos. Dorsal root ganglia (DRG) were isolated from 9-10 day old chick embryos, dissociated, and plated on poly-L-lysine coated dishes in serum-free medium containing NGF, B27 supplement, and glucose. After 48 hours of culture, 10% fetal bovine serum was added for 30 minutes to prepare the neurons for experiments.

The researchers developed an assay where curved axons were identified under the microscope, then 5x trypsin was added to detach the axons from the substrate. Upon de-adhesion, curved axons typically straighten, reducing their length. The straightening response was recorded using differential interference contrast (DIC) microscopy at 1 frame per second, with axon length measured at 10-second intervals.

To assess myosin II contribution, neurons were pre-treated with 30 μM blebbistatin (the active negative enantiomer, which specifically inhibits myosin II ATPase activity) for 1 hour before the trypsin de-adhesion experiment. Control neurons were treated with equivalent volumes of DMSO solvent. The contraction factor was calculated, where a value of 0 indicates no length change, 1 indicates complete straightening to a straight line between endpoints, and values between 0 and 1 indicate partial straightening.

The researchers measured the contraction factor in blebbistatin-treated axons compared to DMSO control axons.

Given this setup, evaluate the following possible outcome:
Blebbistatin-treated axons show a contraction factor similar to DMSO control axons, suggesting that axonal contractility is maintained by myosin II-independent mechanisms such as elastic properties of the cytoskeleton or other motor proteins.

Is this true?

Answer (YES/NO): NO